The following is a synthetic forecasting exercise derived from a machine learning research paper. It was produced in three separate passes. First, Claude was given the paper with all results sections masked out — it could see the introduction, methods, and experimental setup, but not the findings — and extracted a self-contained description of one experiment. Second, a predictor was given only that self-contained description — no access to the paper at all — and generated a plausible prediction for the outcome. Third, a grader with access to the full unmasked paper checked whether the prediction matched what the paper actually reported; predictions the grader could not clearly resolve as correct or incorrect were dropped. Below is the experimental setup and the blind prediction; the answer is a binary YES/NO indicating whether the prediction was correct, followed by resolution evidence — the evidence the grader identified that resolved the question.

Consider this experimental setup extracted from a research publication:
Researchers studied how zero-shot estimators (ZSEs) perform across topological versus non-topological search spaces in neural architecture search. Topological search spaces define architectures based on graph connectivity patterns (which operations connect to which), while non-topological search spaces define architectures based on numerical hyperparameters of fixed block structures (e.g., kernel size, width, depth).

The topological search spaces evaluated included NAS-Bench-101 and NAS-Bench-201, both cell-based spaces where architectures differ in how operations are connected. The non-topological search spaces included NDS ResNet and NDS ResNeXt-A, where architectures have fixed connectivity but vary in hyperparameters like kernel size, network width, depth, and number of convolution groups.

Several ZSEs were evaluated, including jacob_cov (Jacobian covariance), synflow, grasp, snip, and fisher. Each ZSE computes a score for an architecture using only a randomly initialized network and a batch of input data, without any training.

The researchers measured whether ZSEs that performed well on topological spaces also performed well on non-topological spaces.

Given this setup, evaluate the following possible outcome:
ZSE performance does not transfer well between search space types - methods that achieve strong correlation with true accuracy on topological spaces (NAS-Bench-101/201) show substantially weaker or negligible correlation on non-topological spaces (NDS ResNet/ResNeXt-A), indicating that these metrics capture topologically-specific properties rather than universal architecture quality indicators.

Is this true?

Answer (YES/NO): YES